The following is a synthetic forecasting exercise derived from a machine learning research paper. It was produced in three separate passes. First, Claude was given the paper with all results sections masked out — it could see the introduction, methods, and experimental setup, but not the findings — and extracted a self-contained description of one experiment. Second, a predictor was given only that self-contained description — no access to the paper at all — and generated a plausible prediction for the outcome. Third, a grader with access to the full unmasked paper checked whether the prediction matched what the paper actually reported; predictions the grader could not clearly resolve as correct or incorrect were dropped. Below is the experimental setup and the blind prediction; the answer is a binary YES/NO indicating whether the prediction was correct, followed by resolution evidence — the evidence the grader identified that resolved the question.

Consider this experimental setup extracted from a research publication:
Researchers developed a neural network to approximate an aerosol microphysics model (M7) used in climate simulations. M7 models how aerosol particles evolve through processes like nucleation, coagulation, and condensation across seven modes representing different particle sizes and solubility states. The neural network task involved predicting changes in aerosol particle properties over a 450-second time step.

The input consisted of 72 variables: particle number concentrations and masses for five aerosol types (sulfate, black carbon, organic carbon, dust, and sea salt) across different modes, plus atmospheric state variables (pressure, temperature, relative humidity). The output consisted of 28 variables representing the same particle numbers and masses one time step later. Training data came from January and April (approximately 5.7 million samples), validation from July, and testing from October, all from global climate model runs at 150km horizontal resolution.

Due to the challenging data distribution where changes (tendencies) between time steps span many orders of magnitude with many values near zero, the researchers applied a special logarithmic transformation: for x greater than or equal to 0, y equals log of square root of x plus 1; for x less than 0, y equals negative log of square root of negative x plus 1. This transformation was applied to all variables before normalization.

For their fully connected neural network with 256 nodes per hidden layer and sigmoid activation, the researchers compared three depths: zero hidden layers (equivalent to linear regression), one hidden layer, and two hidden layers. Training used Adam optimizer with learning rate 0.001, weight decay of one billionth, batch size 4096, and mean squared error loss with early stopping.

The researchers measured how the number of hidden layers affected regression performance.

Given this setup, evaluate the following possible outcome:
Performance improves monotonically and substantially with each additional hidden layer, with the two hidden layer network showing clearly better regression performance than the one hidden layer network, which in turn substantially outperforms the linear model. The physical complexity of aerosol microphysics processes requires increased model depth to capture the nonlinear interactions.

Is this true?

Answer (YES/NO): NO